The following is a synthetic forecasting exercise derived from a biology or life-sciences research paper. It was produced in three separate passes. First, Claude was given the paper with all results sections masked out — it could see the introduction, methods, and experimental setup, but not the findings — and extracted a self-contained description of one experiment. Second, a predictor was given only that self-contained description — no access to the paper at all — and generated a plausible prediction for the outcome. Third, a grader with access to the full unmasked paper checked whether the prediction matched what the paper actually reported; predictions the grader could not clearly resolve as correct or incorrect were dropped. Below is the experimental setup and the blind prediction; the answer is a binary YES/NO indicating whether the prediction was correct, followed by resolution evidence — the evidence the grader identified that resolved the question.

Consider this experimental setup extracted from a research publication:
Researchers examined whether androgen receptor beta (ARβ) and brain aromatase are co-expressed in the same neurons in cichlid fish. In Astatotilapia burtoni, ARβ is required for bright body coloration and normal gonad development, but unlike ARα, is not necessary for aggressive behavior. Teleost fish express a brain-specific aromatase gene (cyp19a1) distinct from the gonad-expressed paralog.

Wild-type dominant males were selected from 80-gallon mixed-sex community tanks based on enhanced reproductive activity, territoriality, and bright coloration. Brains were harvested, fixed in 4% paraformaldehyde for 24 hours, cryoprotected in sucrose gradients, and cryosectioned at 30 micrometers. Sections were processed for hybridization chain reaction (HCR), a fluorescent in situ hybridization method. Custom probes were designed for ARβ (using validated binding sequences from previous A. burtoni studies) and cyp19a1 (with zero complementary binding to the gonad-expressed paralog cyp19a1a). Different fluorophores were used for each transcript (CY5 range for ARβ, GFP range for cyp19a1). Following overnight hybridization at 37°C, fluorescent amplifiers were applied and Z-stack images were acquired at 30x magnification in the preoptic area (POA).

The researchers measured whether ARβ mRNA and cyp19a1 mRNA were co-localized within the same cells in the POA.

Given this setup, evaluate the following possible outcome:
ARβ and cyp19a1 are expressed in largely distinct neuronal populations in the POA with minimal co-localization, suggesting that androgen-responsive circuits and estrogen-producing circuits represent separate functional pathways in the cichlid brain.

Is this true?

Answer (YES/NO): YES